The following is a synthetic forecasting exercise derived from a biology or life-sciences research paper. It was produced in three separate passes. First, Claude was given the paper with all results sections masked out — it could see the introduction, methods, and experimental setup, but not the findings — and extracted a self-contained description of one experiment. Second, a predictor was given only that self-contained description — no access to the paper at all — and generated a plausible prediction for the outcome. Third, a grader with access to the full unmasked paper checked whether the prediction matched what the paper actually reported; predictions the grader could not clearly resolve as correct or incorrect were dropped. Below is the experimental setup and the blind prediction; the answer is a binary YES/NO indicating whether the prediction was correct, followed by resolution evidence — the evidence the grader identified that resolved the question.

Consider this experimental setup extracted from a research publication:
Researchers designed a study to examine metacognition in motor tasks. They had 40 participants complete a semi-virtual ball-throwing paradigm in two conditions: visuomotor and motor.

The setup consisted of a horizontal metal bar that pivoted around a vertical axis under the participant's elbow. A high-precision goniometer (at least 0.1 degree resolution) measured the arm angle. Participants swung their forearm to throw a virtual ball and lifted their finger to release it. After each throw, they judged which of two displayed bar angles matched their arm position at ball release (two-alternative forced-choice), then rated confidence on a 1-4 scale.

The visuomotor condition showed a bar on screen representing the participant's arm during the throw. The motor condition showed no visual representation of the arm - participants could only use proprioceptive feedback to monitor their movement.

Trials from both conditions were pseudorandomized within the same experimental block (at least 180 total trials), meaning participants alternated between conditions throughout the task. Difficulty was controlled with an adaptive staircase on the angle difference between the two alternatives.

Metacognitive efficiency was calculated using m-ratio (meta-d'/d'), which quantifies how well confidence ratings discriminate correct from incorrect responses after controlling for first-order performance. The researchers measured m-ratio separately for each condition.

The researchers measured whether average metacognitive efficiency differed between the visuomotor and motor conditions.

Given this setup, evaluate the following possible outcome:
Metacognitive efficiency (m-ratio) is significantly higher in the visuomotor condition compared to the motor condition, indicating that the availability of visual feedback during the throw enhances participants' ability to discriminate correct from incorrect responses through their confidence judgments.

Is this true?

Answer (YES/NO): NO